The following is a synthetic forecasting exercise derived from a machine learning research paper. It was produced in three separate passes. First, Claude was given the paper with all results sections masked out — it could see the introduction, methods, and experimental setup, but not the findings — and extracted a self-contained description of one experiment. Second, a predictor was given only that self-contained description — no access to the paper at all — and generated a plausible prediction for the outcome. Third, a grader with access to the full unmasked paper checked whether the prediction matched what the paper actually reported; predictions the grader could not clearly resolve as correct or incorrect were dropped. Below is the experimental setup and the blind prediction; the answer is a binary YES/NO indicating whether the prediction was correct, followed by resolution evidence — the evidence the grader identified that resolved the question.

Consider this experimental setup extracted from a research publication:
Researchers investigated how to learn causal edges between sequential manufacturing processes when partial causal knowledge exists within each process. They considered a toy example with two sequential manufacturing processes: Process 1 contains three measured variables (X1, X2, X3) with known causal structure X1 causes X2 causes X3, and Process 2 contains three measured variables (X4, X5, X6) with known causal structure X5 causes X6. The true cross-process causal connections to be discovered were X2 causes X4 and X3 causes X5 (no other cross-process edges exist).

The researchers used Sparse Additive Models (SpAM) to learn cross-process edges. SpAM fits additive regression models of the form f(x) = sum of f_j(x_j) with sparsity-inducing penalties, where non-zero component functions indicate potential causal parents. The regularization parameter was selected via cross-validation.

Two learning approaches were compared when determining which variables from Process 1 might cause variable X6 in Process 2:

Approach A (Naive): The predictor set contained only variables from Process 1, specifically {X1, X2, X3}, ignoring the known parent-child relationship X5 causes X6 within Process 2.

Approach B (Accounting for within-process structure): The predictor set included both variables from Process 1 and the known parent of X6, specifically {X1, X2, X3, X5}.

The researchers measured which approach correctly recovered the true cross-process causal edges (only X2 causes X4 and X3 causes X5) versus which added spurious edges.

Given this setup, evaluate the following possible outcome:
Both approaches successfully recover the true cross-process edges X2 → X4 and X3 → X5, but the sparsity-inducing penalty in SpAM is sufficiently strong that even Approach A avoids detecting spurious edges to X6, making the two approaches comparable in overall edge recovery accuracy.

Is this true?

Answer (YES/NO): NO